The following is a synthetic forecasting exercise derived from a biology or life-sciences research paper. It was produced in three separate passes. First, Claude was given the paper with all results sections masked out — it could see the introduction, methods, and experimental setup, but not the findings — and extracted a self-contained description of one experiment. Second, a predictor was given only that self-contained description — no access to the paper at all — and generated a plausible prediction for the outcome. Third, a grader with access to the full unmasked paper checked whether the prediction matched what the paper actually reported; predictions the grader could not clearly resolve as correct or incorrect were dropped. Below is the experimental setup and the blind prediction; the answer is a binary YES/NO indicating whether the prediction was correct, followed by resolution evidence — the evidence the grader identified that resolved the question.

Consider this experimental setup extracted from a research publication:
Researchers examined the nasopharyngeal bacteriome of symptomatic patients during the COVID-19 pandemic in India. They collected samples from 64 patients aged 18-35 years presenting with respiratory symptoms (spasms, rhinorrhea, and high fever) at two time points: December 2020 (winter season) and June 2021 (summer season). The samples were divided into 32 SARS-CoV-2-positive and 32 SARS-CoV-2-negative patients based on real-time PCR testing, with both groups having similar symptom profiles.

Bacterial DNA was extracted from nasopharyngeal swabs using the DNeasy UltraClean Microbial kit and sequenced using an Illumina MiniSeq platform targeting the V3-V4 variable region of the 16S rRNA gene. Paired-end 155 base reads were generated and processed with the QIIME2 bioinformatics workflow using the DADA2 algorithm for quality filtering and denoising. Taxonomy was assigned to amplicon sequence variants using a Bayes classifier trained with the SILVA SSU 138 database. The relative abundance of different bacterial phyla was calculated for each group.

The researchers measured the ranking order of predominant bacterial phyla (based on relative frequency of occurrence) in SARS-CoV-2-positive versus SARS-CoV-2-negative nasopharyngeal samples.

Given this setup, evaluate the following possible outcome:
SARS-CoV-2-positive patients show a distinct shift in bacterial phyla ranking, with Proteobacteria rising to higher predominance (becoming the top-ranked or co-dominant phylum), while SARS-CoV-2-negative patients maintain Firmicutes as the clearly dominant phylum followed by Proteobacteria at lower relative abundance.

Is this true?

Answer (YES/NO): NO